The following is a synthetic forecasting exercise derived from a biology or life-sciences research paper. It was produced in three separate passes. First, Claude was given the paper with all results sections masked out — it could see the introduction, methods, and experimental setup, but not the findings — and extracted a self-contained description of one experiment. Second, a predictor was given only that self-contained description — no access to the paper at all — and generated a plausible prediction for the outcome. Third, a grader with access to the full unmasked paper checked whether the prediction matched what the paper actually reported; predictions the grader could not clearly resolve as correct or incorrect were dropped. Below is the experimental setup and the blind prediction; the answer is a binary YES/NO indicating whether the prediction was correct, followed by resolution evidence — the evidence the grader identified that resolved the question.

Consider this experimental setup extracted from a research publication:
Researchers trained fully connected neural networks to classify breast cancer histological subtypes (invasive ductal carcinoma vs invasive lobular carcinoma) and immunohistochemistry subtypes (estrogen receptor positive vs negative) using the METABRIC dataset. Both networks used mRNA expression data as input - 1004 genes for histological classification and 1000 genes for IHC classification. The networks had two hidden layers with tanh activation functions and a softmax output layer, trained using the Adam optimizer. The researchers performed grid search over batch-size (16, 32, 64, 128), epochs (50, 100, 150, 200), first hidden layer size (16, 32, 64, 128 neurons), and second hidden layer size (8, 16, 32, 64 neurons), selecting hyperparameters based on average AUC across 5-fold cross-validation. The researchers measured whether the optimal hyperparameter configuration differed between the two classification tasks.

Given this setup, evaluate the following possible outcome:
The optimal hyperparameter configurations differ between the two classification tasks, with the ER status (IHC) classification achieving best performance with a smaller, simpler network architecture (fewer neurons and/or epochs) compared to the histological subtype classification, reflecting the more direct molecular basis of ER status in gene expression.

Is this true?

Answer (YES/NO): NO